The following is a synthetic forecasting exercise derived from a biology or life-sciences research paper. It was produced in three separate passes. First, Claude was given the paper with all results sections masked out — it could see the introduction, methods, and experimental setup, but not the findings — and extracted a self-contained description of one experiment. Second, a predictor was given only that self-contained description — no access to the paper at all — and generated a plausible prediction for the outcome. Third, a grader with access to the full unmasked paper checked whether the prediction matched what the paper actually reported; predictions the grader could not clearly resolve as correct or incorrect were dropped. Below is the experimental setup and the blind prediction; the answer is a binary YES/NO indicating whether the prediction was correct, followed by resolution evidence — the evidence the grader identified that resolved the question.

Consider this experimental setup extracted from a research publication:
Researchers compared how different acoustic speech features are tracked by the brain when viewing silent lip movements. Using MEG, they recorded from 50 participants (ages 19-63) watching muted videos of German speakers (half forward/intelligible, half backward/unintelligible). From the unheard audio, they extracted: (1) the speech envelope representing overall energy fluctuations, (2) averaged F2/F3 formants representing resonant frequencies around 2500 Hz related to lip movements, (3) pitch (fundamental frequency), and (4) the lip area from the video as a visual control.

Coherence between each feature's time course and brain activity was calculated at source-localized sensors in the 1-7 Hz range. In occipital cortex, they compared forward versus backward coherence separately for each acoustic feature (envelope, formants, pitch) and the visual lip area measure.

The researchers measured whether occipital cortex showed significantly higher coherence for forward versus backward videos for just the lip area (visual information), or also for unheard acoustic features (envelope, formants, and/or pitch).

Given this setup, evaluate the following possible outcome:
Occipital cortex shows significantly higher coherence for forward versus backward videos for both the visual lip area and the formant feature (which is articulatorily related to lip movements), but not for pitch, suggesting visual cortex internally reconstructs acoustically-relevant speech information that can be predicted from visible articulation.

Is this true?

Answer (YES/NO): NO